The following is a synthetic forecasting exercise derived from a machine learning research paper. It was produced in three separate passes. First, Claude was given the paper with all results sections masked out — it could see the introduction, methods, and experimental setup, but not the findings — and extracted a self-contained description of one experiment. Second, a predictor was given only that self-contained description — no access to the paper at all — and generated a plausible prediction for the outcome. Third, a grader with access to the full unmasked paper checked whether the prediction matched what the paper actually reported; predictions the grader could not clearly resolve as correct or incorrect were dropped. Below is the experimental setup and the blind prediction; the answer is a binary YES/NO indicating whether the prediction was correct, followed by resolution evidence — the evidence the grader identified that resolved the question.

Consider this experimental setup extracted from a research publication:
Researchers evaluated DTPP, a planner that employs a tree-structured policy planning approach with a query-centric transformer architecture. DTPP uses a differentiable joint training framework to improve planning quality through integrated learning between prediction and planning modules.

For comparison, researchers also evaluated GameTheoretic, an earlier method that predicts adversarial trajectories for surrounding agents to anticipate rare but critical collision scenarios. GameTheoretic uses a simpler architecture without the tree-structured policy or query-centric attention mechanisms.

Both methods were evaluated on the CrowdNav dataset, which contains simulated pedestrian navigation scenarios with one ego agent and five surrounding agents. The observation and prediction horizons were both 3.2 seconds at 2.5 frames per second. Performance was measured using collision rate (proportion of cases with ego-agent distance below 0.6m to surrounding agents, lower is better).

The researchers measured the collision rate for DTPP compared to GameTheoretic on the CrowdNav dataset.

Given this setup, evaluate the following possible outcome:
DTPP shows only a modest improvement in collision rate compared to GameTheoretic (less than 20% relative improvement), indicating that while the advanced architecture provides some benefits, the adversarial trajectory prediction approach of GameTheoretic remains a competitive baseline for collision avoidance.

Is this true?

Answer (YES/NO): NO